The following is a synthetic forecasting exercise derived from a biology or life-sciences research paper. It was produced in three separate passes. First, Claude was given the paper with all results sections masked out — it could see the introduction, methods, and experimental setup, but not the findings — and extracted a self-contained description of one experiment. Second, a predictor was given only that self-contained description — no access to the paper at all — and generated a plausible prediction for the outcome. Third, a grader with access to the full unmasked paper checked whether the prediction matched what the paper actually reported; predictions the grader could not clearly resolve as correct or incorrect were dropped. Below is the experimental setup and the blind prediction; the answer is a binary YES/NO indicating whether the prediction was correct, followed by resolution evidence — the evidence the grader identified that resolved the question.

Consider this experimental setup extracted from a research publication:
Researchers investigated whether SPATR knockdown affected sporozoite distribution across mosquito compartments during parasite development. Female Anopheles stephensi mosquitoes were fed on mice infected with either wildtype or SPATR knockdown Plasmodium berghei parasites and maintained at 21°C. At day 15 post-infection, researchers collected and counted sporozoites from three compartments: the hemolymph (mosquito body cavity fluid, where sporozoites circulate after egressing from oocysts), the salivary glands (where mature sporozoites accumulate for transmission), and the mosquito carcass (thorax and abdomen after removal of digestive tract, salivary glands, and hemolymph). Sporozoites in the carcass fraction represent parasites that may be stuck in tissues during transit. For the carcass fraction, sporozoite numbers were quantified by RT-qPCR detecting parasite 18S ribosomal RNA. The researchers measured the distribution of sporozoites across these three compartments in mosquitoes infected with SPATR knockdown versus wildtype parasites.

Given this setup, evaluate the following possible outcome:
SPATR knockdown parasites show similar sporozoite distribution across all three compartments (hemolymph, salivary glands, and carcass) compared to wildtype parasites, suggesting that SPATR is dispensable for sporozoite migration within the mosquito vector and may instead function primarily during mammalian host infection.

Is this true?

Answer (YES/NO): NO